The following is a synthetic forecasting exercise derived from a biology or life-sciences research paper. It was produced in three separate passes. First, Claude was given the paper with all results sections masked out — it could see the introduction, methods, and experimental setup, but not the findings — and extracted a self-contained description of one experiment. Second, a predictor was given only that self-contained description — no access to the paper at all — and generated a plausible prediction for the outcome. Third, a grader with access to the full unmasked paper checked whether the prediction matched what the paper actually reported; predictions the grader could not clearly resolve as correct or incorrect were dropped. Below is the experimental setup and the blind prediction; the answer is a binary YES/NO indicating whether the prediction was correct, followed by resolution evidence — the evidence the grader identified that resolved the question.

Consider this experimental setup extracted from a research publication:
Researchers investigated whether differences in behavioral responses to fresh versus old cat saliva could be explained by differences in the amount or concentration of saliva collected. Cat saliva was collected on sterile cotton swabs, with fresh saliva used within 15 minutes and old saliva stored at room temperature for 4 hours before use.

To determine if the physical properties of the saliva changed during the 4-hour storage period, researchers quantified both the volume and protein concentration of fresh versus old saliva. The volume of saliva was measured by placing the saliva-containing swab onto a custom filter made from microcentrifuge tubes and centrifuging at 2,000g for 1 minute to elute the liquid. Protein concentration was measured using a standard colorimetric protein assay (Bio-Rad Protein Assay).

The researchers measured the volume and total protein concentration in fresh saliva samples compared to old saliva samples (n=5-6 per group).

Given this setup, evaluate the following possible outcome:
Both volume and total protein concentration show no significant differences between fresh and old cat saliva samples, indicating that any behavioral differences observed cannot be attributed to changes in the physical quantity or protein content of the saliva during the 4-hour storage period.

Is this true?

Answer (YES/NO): YES